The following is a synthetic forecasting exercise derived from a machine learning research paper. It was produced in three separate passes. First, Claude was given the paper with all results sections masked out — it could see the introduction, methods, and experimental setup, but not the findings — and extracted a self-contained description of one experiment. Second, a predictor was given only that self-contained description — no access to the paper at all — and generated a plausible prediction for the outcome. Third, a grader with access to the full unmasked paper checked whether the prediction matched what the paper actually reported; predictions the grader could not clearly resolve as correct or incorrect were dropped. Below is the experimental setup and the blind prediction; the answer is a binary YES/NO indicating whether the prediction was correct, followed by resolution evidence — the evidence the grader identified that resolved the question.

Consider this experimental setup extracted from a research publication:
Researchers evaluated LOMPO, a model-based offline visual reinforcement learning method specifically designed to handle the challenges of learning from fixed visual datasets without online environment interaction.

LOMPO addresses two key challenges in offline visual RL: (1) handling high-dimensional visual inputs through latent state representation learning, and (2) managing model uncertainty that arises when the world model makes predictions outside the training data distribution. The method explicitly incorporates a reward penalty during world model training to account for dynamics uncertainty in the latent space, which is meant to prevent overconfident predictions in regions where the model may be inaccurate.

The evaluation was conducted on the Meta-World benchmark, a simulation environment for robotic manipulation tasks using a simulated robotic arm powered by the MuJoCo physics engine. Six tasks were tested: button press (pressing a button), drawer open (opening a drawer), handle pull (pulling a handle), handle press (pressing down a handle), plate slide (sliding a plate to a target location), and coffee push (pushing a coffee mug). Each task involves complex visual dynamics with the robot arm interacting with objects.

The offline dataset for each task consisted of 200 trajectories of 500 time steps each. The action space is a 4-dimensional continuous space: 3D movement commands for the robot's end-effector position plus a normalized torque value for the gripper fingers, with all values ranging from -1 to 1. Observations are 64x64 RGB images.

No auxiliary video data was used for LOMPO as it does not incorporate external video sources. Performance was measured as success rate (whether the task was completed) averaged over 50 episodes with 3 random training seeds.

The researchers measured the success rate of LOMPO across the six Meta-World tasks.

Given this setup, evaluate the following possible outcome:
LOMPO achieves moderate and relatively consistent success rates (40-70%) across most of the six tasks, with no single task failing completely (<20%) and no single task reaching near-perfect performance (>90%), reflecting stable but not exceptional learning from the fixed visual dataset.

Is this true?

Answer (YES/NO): NO